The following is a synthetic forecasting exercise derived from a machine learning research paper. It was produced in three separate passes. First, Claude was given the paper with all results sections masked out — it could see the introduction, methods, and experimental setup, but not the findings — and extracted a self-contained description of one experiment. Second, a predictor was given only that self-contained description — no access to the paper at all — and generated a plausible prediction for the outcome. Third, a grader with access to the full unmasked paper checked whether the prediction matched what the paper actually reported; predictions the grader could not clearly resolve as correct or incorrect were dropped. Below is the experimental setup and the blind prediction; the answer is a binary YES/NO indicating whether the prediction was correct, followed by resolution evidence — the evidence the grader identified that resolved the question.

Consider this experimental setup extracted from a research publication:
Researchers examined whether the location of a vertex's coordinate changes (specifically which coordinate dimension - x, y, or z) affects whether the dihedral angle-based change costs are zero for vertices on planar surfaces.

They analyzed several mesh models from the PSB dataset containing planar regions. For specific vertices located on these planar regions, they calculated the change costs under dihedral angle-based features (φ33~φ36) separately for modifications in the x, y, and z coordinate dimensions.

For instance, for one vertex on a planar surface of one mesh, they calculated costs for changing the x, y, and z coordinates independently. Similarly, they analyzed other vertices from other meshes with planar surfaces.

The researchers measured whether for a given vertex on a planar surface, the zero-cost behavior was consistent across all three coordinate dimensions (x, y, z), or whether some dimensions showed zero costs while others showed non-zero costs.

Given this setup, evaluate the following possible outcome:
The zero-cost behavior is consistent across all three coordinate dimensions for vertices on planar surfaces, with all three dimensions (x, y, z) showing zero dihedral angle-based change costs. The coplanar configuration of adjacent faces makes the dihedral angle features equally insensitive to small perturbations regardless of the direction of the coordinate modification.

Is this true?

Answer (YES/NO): NO